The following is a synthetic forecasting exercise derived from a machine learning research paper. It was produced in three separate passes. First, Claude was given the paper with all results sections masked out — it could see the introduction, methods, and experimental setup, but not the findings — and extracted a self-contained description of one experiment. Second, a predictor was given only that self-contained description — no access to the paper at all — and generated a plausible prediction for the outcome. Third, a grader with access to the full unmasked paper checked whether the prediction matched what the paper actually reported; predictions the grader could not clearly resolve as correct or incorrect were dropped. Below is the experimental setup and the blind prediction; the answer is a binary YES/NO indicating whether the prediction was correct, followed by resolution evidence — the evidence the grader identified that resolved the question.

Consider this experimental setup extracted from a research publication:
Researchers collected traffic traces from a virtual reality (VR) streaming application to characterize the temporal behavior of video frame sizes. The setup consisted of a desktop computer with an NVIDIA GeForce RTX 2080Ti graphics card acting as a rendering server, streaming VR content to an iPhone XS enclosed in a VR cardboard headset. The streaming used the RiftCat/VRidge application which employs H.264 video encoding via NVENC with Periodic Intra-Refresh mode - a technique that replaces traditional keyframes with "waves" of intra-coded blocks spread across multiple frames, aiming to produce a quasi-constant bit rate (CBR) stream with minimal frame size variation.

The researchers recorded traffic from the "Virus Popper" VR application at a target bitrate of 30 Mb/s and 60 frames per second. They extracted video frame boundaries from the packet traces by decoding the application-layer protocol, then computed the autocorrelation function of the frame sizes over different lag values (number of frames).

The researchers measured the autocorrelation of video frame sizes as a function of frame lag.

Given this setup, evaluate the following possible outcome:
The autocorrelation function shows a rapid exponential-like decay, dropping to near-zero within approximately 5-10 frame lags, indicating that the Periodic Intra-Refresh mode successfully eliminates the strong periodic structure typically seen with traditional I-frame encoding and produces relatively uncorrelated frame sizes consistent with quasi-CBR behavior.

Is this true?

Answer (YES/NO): NO